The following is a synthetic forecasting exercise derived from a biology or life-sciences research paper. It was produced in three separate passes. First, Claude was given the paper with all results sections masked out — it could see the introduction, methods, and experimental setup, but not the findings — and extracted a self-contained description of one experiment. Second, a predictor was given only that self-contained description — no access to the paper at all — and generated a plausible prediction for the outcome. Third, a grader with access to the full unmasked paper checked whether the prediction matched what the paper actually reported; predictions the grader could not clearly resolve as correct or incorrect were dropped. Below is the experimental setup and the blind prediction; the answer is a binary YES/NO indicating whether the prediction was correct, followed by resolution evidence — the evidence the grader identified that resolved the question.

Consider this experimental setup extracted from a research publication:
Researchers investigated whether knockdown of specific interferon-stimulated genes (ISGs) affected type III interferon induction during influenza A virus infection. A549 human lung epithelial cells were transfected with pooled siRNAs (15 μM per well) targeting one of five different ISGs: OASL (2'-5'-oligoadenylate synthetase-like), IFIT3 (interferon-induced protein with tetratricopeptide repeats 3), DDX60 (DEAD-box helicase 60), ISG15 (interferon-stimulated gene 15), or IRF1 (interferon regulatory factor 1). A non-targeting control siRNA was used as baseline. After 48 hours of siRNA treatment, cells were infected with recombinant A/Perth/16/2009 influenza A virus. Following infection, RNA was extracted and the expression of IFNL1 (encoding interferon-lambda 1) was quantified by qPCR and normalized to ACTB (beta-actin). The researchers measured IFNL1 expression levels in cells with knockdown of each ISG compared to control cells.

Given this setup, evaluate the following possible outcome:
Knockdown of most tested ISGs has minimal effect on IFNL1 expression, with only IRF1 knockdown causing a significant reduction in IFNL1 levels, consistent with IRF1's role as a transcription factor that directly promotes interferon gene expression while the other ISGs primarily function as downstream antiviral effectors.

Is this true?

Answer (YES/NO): NO